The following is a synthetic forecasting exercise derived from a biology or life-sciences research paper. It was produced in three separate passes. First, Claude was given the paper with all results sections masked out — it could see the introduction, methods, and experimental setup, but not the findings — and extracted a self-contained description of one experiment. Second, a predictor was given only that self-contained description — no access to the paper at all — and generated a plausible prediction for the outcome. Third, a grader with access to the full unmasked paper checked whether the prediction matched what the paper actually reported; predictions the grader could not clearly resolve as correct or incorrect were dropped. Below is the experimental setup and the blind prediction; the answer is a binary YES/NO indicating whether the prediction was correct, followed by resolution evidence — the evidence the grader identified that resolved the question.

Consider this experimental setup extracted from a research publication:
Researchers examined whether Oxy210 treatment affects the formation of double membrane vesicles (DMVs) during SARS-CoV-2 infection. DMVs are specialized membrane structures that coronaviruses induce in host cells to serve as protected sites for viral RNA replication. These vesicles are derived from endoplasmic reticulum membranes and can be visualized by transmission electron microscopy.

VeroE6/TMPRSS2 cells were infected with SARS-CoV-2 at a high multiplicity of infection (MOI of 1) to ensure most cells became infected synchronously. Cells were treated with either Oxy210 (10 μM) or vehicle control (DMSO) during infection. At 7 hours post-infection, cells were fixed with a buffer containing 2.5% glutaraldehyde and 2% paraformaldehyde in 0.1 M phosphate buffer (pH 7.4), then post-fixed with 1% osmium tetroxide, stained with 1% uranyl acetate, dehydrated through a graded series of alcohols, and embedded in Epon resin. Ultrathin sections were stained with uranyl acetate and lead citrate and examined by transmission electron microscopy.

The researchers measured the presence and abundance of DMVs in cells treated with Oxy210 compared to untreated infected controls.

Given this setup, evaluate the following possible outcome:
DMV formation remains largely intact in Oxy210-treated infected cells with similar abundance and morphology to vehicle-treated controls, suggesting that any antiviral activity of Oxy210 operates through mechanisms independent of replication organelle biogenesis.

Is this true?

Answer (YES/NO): NO